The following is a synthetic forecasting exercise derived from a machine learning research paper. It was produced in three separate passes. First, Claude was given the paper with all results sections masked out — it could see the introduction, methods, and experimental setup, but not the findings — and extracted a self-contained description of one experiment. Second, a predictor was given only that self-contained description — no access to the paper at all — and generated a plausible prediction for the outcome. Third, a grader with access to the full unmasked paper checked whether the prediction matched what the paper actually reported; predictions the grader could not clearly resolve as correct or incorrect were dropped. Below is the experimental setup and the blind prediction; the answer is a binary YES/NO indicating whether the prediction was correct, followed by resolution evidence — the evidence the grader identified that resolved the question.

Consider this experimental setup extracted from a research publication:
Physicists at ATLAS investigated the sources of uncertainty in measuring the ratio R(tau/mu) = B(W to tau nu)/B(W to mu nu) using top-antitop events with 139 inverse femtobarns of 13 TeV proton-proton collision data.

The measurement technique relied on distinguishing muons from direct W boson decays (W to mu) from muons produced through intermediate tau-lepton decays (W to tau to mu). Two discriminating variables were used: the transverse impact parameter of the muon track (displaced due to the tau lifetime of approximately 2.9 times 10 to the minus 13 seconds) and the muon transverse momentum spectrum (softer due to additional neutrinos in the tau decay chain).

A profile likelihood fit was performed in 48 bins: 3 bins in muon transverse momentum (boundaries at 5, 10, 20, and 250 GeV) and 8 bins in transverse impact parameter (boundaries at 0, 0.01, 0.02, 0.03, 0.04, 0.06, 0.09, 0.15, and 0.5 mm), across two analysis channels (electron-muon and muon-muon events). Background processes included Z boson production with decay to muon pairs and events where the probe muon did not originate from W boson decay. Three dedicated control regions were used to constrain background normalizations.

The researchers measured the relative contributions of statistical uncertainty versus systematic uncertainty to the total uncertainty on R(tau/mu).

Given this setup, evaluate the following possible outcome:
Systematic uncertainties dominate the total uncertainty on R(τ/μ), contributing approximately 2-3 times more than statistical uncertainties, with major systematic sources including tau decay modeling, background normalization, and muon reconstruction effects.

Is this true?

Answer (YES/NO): NO